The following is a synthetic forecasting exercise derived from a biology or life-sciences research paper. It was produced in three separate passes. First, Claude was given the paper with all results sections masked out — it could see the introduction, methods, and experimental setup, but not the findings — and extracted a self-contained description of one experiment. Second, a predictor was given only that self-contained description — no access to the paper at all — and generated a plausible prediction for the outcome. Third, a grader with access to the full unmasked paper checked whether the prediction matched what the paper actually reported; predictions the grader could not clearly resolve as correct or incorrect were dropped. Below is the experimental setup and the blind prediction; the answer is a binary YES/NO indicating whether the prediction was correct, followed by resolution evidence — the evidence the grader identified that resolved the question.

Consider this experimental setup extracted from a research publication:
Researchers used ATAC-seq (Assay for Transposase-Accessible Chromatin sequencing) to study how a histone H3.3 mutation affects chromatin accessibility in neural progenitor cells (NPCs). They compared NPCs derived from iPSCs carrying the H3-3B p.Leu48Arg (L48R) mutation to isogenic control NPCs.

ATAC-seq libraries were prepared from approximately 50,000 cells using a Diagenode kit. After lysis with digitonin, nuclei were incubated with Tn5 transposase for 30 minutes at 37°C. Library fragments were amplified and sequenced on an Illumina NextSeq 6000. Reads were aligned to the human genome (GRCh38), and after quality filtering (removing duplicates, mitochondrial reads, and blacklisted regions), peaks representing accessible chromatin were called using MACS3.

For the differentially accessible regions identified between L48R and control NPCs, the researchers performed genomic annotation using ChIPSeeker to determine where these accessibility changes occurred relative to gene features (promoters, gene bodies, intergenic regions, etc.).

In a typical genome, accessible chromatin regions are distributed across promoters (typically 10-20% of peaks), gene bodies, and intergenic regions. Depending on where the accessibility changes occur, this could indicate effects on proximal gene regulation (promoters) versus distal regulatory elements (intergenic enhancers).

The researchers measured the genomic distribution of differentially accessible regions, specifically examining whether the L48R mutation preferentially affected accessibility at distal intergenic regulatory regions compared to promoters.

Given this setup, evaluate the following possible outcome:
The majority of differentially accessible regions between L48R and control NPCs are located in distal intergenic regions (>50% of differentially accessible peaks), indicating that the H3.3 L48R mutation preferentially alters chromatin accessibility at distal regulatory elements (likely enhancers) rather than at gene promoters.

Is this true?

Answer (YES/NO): NO